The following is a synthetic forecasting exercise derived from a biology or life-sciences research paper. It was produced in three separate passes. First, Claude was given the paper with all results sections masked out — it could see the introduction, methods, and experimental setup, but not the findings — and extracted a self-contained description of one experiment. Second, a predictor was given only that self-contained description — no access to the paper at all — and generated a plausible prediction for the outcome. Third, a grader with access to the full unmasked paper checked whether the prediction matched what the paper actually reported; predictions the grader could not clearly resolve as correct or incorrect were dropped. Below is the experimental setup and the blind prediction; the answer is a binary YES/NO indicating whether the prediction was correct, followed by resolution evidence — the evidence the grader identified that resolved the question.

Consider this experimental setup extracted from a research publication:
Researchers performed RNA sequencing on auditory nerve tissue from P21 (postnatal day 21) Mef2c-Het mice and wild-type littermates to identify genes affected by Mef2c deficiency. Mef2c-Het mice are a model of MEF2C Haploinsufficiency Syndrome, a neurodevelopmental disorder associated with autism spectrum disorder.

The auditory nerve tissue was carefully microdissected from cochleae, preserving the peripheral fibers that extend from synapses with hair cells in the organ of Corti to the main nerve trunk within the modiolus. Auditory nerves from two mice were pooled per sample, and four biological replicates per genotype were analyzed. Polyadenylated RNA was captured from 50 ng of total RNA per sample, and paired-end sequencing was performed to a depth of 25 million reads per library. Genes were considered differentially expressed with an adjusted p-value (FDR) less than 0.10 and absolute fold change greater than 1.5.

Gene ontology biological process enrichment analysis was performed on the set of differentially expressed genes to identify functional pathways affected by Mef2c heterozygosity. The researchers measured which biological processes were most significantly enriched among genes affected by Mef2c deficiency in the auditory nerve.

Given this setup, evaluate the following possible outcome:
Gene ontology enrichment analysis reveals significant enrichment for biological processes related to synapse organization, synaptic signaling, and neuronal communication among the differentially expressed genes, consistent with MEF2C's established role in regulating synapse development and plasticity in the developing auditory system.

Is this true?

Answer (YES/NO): NO